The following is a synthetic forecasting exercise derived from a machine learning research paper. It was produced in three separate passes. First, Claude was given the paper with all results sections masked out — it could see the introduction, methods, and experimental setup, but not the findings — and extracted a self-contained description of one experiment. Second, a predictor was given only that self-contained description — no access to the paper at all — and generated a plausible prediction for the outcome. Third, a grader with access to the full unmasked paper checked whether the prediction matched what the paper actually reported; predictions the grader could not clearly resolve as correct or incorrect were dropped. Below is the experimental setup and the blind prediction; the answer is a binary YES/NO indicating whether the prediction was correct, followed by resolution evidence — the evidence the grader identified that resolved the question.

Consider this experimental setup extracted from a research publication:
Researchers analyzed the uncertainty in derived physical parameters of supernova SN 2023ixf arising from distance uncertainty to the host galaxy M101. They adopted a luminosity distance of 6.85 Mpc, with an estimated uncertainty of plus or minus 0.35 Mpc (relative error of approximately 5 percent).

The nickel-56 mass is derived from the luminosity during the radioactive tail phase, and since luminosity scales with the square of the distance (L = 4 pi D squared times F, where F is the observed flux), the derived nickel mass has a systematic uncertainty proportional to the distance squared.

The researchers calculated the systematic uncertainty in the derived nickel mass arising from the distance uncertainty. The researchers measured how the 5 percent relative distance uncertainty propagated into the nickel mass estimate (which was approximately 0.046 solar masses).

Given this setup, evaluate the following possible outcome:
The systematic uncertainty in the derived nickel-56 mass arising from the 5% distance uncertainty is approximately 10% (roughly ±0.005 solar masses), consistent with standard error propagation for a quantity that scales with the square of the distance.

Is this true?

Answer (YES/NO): NO